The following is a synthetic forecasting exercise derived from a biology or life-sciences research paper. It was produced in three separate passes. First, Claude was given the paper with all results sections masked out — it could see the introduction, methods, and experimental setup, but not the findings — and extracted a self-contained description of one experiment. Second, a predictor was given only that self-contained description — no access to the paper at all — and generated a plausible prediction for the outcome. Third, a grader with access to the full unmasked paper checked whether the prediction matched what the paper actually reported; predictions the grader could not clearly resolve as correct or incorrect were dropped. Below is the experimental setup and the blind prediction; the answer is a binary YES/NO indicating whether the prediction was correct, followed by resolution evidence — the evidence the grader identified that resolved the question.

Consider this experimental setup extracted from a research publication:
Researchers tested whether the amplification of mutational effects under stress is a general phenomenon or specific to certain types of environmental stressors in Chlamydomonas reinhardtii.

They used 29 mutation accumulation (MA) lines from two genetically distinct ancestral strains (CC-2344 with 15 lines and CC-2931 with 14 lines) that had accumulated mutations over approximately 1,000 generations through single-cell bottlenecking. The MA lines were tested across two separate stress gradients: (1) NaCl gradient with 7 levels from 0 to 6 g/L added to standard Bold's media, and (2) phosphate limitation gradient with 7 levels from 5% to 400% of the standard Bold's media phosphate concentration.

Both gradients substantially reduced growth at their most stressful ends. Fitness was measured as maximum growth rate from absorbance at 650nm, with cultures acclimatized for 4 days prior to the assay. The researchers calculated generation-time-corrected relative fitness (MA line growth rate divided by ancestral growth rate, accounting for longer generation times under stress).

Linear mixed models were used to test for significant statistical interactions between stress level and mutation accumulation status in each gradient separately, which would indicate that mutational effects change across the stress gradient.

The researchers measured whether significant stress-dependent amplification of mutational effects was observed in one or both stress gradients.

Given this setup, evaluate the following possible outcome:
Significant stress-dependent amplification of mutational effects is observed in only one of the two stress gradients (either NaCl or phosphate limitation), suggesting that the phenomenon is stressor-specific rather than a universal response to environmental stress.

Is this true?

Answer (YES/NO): YES